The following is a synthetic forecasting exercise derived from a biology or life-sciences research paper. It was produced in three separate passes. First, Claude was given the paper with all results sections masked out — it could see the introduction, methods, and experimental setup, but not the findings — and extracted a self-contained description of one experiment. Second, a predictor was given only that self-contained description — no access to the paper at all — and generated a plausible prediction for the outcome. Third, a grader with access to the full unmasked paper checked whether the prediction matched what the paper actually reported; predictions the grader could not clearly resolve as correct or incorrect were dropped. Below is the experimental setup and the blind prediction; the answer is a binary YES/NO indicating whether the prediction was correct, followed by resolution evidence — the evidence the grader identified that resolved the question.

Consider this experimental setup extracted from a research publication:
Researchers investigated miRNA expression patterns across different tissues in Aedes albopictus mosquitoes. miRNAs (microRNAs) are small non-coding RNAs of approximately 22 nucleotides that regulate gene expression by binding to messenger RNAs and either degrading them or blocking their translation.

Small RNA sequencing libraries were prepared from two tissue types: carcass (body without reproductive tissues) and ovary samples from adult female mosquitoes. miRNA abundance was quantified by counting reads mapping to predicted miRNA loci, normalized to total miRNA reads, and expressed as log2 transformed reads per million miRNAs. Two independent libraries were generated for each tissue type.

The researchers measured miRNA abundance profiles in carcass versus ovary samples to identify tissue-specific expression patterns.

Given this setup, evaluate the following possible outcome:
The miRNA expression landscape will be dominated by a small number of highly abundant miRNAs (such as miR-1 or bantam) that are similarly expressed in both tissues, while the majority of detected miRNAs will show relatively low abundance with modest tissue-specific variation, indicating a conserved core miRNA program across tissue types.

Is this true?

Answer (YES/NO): NO